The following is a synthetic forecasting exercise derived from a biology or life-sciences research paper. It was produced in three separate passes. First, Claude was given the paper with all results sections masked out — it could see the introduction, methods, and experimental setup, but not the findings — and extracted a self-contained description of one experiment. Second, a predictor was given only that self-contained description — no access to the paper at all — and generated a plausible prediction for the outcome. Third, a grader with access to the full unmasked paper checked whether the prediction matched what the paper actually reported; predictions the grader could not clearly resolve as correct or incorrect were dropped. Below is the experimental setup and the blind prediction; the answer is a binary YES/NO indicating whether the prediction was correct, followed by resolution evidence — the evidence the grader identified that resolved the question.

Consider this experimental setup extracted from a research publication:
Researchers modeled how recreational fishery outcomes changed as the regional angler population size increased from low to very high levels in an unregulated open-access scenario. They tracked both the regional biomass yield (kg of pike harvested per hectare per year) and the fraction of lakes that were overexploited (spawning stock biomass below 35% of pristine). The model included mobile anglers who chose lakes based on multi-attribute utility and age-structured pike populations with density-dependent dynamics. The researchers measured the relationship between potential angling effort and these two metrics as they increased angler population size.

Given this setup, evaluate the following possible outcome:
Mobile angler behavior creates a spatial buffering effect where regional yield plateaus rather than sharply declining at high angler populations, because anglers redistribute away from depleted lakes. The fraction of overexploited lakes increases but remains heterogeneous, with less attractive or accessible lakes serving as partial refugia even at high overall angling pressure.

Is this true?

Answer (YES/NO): NO